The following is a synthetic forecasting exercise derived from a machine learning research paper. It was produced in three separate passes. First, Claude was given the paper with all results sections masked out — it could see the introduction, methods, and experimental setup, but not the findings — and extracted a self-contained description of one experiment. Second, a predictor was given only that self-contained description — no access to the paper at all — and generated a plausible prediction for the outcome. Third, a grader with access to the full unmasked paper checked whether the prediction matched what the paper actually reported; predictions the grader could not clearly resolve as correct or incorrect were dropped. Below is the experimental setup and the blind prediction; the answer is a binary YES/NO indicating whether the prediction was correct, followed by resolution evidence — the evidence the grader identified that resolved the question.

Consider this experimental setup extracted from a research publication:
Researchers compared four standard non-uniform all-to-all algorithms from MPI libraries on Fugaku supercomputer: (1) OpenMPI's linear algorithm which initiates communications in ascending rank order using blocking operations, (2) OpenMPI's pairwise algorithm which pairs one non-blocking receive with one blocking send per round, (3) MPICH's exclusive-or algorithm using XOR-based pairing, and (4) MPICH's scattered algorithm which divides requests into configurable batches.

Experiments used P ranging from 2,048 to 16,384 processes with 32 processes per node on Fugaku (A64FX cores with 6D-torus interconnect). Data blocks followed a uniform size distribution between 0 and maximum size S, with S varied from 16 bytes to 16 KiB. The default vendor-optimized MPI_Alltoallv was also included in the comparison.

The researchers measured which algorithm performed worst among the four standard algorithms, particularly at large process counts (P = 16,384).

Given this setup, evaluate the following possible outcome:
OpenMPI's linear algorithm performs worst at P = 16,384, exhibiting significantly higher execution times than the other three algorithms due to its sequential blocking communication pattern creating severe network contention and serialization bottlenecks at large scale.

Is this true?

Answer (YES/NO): YES